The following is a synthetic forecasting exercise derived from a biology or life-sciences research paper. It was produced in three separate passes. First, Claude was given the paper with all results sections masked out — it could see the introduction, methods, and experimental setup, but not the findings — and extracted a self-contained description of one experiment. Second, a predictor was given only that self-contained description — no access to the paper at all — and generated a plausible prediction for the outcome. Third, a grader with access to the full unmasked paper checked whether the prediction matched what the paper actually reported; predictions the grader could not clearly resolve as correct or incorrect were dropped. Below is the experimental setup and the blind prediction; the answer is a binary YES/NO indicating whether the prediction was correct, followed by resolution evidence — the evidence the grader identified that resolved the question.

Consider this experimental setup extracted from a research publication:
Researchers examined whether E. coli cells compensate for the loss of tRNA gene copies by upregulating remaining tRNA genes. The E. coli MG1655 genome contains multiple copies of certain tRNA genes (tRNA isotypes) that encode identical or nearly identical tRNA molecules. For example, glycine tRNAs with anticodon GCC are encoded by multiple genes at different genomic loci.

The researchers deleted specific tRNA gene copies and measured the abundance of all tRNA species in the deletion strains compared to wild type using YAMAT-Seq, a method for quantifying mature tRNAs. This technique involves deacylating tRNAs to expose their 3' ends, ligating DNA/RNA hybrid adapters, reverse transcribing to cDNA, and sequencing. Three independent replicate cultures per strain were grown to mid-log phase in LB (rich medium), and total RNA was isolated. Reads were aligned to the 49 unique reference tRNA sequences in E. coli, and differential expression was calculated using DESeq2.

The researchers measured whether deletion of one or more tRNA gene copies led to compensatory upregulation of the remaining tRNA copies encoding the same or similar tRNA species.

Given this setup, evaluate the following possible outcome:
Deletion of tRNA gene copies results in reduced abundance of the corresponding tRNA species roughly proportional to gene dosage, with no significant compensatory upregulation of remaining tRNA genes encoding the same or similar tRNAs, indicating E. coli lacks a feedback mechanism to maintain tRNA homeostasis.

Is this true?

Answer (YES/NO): YES